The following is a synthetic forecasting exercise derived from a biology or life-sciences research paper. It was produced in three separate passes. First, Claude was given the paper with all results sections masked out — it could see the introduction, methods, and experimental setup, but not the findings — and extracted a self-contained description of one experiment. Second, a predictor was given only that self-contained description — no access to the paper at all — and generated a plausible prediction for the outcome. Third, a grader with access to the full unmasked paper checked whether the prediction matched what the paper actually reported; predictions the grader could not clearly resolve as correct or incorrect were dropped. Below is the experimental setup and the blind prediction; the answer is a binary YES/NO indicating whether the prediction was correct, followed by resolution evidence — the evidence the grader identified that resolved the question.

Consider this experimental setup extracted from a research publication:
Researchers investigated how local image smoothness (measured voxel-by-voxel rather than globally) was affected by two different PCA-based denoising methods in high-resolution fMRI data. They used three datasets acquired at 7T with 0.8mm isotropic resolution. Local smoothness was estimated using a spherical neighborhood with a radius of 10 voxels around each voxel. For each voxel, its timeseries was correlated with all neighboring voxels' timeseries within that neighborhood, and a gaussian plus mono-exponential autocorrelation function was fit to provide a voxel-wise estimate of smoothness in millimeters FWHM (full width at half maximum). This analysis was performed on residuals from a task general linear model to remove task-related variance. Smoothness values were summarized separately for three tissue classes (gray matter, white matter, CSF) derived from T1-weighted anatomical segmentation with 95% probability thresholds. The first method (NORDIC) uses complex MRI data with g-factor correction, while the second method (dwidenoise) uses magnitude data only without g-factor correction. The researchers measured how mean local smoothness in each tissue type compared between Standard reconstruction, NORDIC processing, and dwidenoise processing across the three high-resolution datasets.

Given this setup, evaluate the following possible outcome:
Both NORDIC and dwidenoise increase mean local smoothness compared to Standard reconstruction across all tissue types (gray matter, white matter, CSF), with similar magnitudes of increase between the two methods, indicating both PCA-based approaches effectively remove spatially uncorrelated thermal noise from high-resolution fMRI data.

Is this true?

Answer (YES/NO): NO